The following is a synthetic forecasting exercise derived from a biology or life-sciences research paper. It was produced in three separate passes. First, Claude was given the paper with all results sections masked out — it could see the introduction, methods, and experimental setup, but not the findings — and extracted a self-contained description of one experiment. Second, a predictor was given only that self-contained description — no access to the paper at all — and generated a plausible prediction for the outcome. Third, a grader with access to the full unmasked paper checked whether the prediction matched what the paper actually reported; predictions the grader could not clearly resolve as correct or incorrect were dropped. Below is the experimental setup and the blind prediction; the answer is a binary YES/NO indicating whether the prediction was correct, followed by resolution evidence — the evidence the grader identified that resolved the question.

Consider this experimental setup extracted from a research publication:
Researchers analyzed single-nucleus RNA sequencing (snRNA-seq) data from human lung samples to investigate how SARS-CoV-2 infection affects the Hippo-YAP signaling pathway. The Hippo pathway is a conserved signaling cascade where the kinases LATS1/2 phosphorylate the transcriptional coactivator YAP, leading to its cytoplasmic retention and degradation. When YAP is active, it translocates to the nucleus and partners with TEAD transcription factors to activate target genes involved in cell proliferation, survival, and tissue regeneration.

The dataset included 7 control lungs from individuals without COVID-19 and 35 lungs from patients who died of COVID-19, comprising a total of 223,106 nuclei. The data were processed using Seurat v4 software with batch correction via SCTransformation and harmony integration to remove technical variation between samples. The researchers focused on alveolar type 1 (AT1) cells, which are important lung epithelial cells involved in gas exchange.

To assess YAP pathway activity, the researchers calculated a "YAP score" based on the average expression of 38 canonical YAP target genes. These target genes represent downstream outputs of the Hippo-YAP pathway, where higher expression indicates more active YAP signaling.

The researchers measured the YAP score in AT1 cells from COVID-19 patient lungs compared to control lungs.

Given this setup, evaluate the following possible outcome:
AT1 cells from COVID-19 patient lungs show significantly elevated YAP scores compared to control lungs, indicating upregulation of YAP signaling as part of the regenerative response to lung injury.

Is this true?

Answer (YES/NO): NO